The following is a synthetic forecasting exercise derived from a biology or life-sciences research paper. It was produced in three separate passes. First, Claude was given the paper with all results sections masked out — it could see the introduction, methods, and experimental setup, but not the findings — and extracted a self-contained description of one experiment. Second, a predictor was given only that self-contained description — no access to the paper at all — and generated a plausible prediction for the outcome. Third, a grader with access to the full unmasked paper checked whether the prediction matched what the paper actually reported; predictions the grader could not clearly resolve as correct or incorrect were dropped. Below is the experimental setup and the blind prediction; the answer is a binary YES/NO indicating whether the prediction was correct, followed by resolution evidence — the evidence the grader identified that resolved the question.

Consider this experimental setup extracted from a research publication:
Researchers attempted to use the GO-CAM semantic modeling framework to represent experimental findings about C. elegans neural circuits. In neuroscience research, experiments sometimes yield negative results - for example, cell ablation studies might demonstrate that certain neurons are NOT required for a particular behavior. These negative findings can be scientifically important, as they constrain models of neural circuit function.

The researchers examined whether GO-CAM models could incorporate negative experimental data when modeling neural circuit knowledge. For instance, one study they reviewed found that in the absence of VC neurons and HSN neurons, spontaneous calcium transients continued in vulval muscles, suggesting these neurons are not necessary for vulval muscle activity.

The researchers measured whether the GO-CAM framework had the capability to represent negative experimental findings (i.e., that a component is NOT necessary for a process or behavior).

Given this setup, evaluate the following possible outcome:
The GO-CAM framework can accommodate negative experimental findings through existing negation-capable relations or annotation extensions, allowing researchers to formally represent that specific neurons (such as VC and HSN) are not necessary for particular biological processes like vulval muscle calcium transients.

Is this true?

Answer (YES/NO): NO